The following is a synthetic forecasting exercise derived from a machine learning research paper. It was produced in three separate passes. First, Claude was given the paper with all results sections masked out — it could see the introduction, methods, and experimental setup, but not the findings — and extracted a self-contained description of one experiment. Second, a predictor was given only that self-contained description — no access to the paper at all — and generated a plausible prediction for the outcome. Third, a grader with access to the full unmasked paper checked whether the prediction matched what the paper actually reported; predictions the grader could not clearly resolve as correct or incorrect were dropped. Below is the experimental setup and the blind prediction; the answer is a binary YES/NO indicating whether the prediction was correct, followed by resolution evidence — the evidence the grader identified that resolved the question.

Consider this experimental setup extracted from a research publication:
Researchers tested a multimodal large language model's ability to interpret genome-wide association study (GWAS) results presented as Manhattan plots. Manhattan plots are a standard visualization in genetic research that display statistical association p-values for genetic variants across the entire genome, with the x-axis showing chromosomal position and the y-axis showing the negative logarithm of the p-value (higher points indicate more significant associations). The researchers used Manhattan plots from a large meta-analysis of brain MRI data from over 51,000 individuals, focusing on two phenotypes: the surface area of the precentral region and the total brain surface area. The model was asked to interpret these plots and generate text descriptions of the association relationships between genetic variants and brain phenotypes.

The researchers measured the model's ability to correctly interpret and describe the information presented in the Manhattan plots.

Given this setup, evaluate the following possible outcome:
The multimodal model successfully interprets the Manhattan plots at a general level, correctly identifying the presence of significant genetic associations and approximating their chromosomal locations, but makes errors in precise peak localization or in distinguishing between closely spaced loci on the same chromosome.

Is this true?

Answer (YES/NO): NO